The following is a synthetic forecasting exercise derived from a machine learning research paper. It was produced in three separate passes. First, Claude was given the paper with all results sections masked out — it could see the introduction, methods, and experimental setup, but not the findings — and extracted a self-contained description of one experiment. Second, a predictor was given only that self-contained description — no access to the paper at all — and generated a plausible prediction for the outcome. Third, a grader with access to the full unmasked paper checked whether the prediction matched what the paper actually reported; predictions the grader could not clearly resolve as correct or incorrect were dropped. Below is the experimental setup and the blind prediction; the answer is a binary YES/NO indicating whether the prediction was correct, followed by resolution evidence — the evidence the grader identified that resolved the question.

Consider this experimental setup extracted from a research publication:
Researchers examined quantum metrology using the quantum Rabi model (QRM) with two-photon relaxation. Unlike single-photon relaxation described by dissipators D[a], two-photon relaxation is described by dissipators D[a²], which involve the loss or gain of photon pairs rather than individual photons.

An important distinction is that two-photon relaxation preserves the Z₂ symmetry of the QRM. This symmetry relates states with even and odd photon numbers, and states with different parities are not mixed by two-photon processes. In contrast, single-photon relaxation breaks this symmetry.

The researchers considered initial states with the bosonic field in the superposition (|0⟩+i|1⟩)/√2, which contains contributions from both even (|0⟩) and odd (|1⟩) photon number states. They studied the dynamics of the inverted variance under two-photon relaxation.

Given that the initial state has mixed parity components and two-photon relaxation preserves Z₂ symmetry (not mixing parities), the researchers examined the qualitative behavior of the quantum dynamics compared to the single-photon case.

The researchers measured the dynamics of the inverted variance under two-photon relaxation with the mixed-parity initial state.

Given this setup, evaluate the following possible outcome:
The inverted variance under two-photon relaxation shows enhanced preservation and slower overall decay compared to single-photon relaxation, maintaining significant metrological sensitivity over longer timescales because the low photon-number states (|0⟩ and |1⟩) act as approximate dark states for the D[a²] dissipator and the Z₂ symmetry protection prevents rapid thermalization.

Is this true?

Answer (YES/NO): NO